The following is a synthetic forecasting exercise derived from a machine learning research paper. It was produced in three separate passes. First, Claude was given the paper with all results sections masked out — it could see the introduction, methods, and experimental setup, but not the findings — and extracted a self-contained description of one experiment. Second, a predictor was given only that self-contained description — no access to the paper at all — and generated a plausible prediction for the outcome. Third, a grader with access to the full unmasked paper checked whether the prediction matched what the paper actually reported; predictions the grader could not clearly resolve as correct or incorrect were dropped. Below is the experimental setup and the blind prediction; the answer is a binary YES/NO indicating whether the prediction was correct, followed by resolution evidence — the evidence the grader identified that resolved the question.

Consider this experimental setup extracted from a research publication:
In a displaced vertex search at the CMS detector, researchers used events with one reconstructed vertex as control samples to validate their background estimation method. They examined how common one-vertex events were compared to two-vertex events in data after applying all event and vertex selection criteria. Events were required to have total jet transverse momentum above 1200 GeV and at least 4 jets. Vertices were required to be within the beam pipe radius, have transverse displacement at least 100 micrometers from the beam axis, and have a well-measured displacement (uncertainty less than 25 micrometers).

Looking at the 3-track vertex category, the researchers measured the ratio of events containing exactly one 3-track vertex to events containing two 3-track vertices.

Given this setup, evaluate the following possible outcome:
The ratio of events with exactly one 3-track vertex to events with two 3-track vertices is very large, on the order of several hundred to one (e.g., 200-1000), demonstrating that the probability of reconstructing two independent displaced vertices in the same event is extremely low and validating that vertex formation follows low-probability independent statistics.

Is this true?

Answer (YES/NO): YES